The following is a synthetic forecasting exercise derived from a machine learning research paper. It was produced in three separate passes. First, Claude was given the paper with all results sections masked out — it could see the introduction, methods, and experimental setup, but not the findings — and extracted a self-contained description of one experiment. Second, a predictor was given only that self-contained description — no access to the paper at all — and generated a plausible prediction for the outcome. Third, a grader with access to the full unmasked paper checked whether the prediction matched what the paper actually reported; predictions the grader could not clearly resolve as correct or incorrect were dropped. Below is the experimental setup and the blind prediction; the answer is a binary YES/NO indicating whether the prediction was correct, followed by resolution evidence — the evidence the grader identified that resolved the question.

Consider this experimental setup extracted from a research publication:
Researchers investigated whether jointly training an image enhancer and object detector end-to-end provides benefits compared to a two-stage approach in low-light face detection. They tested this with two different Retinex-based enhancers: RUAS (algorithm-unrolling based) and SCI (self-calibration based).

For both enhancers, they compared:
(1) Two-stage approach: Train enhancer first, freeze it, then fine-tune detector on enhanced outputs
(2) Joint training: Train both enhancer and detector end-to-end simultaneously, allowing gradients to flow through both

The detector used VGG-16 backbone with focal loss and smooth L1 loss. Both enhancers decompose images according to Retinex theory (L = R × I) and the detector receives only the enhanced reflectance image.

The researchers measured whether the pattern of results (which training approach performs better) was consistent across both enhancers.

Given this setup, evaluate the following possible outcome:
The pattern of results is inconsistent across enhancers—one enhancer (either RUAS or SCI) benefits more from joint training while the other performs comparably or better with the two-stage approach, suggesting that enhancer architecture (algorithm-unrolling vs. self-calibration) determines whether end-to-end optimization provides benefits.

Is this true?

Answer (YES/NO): NO